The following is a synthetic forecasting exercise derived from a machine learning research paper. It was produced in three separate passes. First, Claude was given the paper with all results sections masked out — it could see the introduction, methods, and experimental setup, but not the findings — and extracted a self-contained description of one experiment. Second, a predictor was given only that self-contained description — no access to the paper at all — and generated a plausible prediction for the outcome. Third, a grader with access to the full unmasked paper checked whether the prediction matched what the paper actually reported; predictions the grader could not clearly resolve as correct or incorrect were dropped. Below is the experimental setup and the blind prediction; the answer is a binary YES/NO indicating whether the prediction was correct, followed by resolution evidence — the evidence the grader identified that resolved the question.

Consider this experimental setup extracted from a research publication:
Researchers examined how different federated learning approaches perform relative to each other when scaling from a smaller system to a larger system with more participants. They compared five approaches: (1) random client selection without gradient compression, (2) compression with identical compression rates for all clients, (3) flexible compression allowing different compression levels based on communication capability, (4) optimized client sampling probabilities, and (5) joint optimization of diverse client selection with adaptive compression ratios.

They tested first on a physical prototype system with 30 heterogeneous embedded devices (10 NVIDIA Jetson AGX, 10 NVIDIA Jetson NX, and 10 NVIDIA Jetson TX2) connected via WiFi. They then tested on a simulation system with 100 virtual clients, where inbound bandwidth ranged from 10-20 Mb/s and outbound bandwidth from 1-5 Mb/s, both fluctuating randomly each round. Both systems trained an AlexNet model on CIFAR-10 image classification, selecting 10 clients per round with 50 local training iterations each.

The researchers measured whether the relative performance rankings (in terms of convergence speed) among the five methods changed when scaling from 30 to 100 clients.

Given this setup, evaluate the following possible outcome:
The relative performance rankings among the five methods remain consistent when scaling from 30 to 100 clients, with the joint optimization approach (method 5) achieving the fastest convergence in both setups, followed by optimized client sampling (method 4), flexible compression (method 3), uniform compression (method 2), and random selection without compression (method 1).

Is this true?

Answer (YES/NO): NO